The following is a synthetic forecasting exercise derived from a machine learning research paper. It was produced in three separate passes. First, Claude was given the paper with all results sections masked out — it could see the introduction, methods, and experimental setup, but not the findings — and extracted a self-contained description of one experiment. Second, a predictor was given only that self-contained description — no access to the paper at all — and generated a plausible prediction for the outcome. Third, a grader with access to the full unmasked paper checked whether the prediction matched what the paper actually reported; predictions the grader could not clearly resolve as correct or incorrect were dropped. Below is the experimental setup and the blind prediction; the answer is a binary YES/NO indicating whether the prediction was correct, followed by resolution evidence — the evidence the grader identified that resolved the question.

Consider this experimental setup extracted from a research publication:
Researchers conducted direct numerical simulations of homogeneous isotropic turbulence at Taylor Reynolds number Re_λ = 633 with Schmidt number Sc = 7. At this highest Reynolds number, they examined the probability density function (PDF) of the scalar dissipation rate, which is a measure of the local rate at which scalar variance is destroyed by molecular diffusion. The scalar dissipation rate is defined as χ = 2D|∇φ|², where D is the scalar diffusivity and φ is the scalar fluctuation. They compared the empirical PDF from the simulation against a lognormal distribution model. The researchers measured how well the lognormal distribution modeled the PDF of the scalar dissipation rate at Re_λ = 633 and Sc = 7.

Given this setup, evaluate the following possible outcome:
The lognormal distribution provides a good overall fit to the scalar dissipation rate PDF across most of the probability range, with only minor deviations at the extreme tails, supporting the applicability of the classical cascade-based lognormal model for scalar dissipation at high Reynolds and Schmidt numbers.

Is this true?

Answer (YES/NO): YES